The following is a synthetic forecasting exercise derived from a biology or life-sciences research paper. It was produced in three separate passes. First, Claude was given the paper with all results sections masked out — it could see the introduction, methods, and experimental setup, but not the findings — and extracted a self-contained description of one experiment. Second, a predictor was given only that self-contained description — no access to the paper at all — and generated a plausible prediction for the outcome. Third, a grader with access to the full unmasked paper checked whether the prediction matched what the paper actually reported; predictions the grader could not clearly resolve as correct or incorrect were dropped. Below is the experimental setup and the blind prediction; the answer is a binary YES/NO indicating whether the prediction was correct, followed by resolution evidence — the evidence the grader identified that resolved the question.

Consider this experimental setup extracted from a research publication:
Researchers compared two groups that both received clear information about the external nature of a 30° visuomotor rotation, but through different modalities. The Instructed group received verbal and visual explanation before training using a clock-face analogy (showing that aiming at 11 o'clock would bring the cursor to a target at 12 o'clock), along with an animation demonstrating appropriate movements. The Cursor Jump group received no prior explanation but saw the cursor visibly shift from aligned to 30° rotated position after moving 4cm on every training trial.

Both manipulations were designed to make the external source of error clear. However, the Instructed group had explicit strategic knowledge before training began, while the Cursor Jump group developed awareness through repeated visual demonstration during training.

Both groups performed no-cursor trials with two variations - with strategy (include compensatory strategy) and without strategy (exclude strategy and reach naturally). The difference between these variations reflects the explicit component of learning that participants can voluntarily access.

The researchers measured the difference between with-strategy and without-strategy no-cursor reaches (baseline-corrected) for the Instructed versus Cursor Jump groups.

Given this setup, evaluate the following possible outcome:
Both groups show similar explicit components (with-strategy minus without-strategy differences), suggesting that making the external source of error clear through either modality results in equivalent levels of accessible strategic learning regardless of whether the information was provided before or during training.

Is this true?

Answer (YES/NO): YES